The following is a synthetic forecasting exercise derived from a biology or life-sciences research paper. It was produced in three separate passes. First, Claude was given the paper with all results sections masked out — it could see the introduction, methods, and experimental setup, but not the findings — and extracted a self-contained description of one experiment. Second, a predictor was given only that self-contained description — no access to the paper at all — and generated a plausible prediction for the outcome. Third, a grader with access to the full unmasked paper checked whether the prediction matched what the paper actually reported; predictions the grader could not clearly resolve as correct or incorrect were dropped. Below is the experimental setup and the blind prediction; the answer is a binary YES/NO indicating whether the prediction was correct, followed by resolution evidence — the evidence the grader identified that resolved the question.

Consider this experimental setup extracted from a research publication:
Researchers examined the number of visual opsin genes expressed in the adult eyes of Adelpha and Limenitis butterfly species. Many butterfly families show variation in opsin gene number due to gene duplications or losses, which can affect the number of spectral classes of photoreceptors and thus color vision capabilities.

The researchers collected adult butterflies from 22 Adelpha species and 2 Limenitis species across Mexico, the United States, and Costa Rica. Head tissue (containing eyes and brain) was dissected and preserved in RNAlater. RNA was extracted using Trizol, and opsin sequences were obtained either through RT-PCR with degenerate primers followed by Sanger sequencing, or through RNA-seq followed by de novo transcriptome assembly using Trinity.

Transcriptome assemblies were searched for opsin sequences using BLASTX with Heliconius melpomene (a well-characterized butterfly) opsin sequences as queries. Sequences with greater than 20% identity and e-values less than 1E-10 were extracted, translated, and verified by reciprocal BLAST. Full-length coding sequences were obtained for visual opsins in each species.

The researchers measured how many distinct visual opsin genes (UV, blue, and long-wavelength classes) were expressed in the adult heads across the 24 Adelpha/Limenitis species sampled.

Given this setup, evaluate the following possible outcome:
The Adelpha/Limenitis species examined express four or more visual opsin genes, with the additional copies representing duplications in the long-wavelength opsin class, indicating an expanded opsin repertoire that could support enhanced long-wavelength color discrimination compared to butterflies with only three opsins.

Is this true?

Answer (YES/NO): NO